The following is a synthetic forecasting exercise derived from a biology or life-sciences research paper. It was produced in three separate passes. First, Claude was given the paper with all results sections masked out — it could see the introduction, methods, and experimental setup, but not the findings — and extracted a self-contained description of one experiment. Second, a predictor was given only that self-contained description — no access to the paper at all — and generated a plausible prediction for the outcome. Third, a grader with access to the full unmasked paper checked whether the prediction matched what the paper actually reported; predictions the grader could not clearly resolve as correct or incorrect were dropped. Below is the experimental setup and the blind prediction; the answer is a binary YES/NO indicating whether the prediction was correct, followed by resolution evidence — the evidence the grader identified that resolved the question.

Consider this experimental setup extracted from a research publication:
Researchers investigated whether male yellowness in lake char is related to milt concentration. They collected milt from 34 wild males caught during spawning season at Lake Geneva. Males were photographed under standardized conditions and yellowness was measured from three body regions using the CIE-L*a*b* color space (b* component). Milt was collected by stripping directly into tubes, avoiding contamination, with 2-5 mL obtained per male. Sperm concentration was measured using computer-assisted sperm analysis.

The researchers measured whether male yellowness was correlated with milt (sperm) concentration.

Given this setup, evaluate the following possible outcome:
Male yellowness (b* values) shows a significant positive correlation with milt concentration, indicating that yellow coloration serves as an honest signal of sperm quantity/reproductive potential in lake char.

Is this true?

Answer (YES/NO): NO